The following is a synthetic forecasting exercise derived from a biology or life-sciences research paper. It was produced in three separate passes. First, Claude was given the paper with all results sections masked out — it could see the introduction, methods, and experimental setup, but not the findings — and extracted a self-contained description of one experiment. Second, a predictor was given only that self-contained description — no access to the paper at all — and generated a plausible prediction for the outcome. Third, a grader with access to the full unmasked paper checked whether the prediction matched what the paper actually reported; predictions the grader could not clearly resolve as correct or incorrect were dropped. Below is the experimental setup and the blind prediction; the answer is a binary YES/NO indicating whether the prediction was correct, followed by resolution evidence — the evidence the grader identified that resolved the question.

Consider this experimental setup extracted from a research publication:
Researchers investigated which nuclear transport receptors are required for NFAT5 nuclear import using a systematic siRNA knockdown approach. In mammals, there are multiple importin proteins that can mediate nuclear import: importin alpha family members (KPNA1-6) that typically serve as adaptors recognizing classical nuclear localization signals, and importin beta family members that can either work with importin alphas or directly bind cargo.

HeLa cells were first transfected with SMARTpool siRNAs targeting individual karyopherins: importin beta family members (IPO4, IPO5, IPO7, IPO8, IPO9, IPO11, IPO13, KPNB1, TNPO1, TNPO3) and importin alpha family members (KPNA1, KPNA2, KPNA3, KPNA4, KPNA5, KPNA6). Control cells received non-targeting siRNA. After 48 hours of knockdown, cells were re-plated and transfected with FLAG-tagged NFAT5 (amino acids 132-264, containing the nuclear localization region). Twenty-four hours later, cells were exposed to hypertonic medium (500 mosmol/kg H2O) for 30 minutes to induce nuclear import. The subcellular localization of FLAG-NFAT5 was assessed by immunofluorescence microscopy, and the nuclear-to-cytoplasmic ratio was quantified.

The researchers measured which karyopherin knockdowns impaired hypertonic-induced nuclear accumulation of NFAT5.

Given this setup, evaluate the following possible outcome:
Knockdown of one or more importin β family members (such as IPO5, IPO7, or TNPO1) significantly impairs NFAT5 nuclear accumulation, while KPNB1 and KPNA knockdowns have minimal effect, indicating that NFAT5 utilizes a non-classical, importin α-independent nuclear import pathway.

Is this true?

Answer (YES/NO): NO